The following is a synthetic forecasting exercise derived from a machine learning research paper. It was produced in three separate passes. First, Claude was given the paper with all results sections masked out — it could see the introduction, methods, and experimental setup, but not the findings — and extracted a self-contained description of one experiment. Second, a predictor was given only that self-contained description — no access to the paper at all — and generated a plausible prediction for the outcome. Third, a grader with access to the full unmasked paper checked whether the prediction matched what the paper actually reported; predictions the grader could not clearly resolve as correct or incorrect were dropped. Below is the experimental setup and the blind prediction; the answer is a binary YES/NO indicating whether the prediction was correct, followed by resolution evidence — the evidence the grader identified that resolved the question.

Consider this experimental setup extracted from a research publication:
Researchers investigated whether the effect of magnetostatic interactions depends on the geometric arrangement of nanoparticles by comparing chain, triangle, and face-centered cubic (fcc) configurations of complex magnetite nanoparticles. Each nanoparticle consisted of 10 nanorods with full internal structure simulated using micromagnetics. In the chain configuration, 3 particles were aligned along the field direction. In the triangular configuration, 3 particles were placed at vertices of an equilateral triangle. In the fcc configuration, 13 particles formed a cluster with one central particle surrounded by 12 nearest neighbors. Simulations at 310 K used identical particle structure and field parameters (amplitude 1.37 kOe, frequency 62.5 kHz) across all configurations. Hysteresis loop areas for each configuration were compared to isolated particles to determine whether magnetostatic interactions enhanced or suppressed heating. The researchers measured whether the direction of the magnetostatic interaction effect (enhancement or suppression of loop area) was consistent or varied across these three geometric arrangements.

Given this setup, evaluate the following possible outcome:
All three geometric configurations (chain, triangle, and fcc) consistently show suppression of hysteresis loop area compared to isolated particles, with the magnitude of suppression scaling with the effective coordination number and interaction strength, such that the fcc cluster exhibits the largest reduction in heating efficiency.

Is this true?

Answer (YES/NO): NO